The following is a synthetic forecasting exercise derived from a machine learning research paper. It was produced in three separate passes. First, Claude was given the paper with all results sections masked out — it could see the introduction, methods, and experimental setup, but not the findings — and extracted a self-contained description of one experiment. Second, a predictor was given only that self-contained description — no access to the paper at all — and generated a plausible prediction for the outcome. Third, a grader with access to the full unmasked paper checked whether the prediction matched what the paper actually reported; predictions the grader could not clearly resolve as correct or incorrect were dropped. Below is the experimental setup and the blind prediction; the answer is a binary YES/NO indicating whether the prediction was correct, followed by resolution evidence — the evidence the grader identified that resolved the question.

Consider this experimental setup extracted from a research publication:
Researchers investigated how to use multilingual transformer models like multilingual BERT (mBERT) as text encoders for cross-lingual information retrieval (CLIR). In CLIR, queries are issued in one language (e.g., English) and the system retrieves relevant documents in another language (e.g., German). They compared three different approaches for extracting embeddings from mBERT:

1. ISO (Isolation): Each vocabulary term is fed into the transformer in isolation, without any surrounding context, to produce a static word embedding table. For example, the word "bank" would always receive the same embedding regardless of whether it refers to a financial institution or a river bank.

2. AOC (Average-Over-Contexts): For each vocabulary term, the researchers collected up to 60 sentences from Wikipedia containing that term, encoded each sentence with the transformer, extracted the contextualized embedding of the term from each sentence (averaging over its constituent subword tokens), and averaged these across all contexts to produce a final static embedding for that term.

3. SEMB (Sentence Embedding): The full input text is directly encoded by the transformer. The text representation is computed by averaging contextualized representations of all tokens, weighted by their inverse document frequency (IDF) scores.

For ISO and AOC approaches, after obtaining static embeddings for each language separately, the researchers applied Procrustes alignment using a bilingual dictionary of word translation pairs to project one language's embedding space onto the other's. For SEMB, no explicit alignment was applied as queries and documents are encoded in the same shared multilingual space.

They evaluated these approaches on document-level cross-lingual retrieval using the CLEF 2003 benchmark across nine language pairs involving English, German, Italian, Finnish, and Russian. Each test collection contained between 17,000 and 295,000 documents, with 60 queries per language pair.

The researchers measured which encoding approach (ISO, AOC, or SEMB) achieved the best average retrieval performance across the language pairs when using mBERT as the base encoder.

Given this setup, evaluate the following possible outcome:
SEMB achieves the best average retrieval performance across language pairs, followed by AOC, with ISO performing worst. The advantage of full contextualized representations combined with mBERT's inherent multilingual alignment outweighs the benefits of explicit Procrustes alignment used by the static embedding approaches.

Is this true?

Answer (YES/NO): NO